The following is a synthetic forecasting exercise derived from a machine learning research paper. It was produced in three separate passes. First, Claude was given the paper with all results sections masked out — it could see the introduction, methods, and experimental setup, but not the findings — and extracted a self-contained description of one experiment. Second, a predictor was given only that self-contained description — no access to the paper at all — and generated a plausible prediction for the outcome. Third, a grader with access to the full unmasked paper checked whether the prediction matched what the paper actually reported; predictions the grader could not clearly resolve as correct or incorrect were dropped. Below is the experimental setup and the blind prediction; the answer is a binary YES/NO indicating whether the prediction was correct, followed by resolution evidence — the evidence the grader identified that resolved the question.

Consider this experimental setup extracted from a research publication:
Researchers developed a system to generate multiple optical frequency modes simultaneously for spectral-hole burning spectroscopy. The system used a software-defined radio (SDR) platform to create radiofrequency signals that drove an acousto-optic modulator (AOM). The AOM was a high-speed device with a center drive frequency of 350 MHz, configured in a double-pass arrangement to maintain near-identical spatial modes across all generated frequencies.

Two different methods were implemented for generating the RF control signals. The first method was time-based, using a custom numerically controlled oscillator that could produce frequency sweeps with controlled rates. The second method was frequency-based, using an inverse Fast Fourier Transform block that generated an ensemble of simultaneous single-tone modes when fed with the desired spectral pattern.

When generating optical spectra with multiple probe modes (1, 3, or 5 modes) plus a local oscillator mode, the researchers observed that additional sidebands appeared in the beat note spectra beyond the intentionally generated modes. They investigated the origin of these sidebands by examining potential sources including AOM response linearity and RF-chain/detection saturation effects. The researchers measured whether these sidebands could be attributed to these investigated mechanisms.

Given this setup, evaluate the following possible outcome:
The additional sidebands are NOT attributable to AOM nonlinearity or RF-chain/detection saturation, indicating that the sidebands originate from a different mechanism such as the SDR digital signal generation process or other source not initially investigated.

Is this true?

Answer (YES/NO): YES